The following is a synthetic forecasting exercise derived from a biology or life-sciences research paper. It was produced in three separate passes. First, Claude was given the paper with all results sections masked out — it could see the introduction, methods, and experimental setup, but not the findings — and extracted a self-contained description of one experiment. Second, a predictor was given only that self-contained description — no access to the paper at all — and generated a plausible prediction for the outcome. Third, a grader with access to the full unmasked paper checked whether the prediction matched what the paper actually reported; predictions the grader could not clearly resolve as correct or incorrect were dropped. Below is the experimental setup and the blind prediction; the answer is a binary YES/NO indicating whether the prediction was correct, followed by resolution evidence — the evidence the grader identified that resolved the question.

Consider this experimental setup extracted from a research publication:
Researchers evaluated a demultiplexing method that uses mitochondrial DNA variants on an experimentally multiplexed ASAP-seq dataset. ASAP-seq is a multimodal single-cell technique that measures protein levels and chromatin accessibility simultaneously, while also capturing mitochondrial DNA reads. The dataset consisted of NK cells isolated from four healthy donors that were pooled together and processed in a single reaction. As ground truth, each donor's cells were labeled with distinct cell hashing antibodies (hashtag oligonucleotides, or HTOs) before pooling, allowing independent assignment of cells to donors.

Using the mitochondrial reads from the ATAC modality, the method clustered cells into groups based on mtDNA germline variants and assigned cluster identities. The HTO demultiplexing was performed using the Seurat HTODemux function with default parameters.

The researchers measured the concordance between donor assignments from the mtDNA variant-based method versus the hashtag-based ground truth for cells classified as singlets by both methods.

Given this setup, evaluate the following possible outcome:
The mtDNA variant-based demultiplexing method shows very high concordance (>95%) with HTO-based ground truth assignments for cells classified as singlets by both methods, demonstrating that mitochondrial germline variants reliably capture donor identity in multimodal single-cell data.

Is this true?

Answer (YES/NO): YES